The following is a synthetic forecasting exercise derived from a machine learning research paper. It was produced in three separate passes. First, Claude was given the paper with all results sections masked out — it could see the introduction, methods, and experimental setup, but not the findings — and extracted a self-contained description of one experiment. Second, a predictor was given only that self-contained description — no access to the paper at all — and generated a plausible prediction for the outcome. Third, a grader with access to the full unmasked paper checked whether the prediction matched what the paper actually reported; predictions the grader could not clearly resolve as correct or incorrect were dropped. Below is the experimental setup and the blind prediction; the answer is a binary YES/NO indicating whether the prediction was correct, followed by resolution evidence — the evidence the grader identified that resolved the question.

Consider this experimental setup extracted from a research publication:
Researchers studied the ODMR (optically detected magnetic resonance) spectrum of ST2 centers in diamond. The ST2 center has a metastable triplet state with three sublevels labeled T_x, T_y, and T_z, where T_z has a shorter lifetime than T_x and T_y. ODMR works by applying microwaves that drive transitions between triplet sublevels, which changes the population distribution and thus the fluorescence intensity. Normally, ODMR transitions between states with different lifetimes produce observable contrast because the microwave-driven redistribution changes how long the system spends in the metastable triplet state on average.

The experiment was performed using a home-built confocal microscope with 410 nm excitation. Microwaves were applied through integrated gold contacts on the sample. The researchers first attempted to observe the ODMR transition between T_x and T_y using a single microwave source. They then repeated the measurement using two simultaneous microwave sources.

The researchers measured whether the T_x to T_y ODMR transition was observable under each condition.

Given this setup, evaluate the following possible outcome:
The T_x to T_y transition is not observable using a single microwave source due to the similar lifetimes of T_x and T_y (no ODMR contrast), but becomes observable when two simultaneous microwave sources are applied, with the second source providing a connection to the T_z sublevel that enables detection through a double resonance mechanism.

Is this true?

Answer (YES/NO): NO